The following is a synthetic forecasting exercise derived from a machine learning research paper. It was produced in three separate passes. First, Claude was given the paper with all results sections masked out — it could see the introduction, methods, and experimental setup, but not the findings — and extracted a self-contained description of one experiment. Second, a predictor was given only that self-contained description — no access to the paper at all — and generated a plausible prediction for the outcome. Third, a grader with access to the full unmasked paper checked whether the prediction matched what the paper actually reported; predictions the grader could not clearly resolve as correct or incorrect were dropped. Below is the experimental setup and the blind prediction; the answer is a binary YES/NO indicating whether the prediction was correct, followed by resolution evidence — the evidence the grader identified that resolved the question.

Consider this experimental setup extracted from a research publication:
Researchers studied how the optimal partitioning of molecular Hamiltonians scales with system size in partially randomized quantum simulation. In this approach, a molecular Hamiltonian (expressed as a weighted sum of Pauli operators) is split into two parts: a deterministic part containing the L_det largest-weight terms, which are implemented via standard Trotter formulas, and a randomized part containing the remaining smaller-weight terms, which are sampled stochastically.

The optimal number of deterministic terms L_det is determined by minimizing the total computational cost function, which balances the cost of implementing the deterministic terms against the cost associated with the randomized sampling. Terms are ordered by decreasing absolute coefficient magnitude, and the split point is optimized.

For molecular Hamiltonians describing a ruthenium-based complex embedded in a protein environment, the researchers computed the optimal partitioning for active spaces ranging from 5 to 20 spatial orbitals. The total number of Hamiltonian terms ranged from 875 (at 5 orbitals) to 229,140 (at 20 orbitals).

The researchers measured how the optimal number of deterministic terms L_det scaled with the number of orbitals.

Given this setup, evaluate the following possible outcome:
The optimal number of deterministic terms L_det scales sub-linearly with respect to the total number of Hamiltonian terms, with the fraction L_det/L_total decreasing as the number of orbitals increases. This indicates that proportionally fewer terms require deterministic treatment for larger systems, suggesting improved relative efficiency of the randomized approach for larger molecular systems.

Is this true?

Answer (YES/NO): YES